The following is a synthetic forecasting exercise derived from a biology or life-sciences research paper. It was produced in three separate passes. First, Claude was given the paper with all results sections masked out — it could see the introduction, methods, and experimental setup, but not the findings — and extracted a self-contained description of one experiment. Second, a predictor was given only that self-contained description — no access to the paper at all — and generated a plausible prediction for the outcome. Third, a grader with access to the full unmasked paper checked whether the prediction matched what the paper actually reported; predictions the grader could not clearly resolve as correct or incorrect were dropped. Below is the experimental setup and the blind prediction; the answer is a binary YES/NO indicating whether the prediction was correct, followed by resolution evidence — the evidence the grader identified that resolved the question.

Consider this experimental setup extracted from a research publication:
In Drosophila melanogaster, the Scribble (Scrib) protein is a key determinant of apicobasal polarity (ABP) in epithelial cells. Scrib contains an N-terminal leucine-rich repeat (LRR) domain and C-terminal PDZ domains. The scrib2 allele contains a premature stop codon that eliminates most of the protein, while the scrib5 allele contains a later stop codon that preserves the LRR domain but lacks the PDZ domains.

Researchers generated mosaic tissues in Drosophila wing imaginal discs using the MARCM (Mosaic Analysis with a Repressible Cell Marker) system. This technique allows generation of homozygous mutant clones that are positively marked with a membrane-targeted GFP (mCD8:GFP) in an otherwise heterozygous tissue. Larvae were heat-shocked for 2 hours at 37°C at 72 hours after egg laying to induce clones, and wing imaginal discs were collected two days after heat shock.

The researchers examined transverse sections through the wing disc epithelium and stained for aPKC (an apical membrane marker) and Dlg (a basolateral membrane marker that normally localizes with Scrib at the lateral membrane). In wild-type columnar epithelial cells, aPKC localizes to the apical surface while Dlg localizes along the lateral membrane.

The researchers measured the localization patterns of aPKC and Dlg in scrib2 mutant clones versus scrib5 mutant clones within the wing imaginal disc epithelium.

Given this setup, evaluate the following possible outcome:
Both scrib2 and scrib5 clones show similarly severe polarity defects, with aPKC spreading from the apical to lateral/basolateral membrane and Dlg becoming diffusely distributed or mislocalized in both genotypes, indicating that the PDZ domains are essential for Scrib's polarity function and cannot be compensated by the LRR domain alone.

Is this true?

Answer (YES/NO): NO